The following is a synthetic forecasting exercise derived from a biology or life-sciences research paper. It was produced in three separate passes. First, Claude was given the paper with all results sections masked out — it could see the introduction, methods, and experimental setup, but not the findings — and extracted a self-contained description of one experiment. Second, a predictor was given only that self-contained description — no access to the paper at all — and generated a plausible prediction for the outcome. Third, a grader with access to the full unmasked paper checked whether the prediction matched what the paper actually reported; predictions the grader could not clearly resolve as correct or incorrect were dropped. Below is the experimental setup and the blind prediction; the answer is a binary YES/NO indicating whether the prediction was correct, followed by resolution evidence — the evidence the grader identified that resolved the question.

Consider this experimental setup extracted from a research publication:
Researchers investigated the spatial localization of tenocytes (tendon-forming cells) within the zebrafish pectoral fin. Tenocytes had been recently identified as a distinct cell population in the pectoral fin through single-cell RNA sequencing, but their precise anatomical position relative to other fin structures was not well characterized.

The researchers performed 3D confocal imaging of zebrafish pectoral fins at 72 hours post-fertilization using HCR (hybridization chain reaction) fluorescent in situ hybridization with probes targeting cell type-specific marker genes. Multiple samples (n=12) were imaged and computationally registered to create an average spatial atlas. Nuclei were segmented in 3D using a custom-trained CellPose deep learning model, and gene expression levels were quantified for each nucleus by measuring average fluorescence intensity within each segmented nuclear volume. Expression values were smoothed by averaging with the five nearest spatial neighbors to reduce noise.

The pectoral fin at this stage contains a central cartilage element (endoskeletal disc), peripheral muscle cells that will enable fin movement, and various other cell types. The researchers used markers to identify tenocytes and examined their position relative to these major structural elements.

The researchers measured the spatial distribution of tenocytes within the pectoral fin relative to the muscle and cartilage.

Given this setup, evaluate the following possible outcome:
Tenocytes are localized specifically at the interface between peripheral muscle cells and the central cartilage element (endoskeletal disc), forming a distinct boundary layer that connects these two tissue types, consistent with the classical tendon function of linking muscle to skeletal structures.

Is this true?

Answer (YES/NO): YES